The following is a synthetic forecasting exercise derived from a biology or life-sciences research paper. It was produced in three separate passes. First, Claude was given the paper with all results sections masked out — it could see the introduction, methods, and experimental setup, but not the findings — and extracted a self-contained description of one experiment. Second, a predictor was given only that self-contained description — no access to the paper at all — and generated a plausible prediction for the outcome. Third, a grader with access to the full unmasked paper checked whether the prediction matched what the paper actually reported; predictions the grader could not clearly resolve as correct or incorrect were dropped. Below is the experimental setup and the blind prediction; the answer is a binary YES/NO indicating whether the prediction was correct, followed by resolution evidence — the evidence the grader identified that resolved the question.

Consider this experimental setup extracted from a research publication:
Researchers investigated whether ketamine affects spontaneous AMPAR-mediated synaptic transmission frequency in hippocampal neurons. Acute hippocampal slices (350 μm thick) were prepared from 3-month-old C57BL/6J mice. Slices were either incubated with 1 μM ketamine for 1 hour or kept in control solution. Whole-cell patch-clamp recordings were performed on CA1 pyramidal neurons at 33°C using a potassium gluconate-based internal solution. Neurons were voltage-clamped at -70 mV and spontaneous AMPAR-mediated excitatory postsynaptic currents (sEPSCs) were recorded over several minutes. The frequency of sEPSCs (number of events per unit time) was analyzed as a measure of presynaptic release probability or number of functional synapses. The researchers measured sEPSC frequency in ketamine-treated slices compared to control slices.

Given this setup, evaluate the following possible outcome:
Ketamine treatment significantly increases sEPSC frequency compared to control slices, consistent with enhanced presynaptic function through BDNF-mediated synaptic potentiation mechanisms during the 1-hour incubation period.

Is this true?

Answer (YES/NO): NO